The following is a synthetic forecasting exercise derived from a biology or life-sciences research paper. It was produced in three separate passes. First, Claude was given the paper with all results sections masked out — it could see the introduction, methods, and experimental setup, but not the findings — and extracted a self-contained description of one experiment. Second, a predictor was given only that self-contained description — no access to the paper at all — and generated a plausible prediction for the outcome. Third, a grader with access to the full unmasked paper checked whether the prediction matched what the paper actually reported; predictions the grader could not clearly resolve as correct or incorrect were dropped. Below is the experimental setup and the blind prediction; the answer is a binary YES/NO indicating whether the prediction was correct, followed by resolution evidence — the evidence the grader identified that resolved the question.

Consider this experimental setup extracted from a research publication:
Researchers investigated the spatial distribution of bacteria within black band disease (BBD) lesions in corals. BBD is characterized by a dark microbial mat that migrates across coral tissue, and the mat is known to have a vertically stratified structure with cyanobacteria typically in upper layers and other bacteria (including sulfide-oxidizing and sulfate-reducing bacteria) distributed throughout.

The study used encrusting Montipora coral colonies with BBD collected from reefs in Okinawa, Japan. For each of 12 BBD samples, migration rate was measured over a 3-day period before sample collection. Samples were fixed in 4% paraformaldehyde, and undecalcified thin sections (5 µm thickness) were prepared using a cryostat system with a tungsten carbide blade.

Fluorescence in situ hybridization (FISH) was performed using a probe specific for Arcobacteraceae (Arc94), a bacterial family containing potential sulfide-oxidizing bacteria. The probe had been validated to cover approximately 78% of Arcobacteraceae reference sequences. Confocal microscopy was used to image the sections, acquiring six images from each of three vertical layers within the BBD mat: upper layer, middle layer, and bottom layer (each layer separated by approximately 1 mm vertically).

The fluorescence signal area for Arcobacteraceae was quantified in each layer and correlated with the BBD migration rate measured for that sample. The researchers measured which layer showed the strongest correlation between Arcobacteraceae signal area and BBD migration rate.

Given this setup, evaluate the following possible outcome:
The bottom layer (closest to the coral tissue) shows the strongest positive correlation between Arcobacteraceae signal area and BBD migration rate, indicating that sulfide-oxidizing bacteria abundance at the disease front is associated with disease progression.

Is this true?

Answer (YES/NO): NO